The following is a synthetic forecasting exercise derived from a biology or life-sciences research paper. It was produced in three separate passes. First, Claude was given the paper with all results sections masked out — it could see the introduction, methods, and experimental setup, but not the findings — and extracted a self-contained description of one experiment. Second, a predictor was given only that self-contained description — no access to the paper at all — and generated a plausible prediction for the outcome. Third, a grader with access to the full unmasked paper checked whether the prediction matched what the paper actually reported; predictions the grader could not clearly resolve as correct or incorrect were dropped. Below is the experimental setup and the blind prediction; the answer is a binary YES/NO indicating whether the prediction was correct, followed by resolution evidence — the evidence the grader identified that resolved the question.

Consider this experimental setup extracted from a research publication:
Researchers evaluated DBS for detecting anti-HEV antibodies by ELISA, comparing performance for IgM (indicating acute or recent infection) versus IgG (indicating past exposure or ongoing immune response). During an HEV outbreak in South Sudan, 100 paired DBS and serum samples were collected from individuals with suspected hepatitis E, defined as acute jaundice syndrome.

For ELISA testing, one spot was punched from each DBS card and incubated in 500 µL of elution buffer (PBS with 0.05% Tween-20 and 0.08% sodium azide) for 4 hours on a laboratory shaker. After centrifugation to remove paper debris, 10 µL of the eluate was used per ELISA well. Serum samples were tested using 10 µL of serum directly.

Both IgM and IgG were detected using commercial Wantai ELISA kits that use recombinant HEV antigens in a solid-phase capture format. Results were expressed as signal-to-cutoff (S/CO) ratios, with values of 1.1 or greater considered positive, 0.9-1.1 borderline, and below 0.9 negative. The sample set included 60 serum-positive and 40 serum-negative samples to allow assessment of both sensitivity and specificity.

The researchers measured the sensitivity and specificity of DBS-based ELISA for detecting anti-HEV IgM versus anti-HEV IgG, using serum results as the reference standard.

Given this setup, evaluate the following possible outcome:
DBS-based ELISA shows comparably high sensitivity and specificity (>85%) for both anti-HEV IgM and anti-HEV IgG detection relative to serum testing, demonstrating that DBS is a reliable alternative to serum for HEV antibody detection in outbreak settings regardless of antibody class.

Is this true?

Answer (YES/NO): YES